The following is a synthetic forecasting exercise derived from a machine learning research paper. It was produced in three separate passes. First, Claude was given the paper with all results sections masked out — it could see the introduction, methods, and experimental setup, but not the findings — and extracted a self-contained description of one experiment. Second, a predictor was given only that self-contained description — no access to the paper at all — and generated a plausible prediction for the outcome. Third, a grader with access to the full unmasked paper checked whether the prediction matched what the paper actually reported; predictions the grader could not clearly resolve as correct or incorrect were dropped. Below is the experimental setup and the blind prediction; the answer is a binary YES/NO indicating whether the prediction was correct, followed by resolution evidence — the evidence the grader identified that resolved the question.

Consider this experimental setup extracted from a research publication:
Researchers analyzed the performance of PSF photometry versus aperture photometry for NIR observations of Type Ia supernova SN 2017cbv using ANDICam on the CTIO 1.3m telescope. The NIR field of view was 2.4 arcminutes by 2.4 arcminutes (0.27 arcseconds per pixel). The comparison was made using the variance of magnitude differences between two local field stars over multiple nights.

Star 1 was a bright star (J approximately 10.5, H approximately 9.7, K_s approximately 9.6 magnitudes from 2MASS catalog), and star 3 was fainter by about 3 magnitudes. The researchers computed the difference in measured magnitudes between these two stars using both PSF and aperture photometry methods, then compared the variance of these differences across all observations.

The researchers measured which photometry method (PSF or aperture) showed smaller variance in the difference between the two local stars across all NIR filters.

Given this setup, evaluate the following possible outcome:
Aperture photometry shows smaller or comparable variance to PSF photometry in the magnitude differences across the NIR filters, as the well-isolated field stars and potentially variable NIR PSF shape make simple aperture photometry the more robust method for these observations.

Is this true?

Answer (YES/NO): NO